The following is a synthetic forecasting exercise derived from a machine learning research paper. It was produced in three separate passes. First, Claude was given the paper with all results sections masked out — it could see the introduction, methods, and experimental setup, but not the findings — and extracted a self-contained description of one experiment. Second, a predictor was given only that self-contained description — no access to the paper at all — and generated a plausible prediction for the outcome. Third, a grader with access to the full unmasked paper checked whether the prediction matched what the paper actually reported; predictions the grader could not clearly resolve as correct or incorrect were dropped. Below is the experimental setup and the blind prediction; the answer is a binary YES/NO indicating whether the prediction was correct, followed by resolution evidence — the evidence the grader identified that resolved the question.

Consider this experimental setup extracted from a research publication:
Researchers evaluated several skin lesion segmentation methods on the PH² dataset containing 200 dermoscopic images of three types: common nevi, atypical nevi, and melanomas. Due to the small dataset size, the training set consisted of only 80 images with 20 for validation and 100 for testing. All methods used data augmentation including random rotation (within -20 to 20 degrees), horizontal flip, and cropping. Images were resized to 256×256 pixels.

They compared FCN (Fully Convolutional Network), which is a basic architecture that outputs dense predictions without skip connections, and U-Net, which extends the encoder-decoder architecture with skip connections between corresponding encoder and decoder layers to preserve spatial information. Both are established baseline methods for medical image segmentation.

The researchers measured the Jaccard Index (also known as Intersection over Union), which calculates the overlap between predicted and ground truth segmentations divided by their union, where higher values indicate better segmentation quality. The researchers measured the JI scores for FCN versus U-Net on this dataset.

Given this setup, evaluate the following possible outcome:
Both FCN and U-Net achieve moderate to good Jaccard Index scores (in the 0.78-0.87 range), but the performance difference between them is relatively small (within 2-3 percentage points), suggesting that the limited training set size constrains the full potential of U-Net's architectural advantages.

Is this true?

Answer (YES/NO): NO